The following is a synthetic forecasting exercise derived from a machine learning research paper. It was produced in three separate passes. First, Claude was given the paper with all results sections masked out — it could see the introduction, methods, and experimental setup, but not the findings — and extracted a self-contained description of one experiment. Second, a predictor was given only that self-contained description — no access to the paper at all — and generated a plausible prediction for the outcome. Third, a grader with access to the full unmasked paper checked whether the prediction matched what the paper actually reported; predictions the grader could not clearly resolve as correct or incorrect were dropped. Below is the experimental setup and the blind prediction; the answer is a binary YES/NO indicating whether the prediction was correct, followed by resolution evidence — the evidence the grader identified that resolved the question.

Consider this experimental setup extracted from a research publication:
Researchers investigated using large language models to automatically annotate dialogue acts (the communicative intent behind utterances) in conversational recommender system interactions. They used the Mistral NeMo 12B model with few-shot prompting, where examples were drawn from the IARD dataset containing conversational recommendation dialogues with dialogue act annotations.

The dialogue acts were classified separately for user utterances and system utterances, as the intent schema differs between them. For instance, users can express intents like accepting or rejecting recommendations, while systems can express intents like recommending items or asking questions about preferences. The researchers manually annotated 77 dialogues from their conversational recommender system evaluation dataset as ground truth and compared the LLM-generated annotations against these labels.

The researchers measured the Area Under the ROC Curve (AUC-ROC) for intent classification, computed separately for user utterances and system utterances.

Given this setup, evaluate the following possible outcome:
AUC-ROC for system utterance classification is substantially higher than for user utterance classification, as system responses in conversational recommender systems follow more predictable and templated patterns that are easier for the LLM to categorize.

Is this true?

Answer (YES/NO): NO